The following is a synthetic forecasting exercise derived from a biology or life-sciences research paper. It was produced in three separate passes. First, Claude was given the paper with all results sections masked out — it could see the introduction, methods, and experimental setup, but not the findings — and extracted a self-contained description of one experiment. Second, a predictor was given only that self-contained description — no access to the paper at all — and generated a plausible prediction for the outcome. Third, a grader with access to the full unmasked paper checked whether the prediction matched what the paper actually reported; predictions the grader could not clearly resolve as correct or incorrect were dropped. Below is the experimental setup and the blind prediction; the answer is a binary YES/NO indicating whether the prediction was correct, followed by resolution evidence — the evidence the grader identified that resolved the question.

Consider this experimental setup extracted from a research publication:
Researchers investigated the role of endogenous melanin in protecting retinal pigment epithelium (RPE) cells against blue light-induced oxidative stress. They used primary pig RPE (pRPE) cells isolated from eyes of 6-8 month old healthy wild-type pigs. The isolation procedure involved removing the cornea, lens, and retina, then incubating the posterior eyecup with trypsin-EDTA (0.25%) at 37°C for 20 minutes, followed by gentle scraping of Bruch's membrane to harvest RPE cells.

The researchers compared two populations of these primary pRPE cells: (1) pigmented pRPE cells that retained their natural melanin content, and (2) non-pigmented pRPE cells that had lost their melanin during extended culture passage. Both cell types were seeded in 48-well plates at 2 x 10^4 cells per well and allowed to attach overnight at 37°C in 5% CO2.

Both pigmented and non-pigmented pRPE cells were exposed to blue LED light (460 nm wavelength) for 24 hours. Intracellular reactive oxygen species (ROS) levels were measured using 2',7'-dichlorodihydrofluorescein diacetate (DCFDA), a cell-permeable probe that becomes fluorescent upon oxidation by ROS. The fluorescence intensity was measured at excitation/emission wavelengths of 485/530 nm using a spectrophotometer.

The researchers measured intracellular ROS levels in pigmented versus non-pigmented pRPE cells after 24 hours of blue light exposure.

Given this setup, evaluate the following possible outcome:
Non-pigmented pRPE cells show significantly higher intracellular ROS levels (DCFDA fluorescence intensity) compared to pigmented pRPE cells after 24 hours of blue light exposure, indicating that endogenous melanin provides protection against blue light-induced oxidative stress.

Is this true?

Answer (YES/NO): YES